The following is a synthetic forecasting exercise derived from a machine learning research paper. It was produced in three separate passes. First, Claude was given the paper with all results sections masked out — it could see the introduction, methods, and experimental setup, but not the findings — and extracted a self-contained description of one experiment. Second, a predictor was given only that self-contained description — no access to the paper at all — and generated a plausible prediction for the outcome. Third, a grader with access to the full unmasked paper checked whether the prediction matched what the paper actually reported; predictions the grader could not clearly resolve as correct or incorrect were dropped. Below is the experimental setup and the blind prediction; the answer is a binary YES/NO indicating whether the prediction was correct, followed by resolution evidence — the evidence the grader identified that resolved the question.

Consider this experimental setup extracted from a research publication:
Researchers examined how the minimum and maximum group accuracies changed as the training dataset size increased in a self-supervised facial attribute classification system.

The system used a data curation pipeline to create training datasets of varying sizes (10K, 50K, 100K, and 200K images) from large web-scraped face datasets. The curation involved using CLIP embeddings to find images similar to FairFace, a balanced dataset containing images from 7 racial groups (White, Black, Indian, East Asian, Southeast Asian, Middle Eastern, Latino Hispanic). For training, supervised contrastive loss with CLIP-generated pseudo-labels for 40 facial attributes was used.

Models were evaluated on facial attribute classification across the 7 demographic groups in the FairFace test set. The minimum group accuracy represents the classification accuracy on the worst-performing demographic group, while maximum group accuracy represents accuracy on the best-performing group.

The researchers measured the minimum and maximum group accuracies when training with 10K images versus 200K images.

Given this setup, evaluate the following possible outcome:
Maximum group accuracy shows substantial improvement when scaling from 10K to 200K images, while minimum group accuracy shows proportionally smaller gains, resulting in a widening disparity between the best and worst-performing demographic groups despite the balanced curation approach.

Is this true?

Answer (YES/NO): NO